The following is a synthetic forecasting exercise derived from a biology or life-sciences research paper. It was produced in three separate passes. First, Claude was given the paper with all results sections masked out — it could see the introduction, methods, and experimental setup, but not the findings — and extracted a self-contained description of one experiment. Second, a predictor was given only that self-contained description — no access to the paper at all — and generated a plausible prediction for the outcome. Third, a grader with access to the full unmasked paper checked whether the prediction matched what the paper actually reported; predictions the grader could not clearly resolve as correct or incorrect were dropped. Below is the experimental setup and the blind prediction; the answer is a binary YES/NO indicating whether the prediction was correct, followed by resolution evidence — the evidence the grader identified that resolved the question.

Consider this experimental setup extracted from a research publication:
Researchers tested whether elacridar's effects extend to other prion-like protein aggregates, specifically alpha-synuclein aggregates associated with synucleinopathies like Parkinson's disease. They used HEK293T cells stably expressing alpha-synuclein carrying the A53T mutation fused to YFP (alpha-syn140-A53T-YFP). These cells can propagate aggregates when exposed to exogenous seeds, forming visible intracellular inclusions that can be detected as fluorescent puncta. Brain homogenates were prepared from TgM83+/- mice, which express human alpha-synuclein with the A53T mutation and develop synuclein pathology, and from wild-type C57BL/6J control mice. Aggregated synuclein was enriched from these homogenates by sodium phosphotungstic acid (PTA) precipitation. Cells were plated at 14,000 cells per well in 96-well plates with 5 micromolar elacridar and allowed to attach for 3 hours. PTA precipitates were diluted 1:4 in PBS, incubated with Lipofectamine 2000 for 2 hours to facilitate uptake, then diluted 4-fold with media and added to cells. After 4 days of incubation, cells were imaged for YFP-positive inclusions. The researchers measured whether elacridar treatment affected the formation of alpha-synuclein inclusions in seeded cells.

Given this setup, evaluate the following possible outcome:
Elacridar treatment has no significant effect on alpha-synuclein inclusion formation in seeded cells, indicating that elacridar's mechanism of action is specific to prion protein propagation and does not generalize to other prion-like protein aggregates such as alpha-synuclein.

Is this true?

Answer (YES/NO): NO